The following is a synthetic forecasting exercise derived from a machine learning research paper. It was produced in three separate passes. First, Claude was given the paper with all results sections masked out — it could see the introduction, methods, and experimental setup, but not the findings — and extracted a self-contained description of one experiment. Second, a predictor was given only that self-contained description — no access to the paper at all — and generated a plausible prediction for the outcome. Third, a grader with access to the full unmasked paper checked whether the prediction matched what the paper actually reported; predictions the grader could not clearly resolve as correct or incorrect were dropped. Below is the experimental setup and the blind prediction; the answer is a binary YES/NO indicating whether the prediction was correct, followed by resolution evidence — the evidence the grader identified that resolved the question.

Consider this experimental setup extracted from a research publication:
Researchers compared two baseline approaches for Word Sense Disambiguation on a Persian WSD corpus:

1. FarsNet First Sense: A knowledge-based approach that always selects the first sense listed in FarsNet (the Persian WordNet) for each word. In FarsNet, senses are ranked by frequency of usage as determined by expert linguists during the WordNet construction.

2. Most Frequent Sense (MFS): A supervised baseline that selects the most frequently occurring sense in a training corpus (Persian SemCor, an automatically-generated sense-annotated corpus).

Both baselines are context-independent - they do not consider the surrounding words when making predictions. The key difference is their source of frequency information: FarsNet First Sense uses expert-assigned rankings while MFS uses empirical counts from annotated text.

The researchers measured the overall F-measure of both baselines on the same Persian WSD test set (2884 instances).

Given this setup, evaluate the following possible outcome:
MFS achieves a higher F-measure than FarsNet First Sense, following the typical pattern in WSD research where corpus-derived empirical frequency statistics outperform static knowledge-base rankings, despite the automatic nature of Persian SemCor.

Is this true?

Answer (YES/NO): YES